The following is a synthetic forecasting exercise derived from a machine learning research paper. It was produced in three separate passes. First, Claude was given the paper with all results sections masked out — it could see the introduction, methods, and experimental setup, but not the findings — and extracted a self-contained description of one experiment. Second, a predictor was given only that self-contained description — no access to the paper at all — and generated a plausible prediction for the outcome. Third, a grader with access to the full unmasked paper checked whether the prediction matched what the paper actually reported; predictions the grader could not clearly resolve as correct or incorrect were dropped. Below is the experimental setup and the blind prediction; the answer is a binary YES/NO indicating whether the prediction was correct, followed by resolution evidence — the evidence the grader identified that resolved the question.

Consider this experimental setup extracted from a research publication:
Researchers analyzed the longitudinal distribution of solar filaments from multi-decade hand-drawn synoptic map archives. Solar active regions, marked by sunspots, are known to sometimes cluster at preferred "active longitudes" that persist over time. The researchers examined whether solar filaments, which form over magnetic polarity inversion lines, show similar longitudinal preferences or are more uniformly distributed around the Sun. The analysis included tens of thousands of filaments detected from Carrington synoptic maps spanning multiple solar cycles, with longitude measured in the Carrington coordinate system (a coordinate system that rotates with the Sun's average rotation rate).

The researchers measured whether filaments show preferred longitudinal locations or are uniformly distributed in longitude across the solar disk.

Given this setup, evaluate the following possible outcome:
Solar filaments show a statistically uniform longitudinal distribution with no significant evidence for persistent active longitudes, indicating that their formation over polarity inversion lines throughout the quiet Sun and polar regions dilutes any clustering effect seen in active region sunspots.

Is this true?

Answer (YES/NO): YES